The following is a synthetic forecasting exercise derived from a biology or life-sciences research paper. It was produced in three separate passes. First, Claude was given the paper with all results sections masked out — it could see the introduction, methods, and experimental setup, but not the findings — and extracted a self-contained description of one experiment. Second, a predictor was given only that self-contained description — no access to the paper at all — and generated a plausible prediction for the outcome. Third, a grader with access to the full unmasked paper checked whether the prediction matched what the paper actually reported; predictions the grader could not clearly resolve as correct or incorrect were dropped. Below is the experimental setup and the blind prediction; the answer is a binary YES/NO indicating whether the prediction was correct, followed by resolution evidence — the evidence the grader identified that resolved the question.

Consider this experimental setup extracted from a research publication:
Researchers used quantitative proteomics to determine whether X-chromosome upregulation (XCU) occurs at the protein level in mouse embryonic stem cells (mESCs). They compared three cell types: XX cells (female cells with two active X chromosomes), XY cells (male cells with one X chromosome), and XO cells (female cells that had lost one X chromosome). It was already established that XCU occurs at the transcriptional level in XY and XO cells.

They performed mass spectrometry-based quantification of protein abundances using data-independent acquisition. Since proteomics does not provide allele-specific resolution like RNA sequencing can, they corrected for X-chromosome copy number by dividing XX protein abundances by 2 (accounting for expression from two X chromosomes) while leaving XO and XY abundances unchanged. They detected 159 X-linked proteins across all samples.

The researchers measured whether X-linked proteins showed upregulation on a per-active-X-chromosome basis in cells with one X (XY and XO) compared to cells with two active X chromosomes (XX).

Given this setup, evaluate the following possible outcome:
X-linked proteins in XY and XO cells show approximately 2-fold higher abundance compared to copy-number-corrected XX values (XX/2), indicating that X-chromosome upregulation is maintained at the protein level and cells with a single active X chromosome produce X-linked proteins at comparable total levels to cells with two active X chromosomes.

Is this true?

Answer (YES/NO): NO